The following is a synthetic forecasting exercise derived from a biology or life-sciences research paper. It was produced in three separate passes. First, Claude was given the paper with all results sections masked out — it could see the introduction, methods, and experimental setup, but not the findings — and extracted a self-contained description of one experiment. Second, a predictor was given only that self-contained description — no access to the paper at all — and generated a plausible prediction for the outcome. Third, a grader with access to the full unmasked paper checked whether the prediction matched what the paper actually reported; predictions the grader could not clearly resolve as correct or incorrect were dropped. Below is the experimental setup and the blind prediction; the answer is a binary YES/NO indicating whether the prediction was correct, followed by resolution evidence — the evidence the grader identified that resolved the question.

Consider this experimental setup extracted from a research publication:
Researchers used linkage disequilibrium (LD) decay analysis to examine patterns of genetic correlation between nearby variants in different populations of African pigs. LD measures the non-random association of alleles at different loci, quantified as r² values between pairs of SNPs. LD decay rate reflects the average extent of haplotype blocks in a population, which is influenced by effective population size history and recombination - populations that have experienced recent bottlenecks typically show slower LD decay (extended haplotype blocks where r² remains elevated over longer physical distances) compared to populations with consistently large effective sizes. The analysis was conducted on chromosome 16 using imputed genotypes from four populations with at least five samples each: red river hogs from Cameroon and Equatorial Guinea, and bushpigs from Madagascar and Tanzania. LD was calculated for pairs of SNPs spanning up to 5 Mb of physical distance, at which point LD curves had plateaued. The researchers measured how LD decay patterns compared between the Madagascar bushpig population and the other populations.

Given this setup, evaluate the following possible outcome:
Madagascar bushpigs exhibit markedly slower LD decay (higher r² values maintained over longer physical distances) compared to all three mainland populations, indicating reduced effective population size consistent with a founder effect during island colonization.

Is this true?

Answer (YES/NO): YES